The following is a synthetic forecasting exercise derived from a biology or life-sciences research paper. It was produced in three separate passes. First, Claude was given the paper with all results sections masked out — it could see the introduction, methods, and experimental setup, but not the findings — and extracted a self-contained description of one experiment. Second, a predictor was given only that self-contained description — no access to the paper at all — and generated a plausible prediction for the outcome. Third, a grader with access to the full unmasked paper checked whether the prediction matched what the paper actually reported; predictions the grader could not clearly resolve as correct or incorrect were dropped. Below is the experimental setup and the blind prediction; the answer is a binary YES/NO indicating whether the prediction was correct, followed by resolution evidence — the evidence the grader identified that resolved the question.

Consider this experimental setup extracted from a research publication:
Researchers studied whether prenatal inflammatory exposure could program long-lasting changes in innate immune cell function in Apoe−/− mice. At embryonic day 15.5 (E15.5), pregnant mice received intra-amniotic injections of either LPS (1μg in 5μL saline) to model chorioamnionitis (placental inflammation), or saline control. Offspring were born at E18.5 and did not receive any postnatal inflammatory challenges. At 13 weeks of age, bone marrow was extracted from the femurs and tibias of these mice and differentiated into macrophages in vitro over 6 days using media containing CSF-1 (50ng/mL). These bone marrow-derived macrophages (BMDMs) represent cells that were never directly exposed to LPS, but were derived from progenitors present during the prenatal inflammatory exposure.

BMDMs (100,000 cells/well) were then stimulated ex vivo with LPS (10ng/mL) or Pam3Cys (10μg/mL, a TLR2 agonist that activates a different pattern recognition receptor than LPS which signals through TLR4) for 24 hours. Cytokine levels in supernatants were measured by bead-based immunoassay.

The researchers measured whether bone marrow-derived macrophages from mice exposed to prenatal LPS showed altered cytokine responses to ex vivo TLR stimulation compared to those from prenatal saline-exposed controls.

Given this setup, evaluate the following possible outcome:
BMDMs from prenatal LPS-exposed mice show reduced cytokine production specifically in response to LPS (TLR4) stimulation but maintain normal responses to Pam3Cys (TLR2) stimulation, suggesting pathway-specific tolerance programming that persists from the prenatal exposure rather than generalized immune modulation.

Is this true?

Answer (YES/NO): NO